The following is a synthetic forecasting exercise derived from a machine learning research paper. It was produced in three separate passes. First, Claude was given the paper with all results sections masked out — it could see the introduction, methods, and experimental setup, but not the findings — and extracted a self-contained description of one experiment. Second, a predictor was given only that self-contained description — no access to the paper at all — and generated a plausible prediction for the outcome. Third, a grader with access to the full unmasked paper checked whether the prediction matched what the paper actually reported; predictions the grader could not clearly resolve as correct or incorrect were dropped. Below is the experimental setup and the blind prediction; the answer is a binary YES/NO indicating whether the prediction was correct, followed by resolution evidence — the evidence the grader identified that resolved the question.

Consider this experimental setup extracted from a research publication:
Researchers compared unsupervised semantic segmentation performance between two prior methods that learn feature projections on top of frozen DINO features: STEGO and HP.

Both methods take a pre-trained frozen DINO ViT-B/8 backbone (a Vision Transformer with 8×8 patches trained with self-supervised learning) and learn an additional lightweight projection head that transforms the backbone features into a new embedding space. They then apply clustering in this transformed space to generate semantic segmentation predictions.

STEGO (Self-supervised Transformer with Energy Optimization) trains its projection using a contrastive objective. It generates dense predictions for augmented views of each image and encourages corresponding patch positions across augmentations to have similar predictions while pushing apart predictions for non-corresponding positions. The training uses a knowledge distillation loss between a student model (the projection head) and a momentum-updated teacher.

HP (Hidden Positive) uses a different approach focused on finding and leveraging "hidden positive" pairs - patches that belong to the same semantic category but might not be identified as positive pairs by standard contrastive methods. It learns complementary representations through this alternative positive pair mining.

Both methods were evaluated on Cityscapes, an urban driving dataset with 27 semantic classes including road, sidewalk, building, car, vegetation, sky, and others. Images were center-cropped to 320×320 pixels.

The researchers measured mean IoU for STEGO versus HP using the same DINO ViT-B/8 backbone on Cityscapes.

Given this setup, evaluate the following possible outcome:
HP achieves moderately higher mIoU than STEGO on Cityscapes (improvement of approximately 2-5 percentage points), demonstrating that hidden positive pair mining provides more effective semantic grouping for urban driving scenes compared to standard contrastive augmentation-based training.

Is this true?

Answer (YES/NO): NO